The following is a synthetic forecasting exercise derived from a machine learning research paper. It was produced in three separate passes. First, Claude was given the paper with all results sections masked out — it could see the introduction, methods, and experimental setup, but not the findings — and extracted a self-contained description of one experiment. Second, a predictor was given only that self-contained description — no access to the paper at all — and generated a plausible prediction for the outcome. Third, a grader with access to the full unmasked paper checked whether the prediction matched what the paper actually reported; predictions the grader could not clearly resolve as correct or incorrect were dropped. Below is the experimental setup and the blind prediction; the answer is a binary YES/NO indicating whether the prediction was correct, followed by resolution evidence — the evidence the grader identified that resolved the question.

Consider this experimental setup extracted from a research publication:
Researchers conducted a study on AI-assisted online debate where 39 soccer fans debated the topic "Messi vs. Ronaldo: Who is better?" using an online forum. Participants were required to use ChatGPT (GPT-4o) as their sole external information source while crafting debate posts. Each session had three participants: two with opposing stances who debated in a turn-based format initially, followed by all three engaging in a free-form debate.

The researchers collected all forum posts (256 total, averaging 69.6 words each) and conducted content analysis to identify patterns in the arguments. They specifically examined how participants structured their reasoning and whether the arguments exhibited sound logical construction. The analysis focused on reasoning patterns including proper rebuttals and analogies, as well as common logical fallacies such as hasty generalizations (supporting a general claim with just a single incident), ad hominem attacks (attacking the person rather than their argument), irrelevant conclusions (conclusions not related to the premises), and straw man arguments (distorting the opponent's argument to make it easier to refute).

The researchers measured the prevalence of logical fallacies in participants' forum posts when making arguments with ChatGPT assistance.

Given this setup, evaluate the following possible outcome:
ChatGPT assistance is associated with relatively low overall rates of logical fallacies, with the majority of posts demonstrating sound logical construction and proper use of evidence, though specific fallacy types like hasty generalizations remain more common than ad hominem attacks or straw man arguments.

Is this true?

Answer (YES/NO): NO